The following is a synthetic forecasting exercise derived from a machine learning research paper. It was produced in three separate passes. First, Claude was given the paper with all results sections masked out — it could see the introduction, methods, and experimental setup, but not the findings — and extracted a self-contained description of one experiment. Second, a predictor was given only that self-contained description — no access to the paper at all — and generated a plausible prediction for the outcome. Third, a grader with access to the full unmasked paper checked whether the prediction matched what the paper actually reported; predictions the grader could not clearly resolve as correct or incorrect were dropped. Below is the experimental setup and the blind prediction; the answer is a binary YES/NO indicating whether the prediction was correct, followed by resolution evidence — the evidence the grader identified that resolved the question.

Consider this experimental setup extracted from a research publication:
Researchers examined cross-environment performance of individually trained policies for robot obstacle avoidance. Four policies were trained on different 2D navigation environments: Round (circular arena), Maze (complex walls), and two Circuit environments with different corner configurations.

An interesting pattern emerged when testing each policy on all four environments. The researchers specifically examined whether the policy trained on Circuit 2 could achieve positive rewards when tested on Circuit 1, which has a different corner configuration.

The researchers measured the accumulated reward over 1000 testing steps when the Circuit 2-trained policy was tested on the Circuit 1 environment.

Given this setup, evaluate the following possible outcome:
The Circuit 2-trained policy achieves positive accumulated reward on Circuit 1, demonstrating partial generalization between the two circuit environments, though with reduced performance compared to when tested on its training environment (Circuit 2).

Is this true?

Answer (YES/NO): YES